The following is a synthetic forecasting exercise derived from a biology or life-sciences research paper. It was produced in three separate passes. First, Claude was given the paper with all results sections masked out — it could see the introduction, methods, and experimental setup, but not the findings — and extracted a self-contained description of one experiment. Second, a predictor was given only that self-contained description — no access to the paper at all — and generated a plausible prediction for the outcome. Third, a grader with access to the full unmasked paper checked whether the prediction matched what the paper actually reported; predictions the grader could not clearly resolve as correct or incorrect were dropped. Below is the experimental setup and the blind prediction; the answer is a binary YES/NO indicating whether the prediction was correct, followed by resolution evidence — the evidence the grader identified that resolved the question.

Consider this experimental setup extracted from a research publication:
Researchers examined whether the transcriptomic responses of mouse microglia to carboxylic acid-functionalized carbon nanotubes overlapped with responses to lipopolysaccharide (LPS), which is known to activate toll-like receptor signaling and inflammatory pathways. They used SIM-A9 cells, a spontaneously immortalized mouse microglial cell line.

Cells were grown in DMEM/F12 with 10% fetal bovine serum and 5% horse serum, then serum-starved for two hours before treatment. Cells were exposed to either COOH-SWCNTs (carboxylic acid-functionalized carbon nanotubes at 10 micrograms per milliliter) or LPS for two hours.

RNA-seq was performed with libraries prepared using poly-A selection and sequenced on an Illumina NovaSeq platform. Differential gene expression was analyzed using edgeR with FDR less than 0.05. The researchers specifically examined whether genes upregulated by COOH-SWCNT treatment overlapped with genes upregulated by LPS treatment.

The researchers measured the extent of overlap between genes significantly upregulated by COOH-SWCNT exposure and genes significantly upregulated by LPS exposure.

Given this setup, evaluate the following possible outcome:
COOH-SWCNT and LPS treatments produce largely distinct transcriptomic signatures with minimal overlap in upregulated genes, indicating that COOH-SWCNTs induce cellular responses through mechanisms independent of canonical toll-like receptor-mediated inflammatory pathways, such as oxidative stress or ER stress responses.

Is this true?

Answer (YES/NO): NO